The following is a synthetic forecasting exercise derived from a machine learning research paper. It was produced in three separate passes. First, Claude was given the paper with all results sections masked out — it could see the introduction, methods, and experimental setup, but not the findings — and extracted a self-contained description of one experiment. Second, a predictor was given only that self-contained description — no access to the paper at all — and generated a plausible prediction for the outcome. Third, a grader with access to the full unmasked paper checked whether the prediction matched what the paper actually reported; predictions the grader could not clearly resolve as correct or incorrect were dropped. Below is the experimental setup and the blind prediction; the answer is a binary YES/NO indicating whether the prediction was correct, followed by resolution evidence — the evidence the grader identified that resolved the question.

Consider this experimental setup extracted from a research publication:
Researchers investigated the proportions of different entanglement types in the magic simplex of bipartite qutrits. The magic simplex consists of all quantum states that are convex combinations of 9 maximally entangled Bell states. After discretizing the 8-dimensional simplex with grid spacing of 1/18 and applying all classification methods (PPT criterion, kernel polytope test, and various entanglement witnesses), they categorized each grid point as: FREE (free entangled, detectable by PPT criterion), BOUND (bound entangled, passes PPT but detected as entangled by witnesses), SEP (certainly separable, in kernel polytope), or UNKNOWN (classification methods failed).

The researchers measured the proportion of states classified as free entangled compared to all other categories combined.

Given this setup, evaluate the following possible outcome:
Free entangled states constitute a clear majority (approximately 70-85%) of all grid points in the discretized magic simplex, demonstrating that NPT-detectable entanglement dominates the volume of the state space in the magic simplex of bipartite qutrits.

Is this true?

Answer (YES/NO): YES